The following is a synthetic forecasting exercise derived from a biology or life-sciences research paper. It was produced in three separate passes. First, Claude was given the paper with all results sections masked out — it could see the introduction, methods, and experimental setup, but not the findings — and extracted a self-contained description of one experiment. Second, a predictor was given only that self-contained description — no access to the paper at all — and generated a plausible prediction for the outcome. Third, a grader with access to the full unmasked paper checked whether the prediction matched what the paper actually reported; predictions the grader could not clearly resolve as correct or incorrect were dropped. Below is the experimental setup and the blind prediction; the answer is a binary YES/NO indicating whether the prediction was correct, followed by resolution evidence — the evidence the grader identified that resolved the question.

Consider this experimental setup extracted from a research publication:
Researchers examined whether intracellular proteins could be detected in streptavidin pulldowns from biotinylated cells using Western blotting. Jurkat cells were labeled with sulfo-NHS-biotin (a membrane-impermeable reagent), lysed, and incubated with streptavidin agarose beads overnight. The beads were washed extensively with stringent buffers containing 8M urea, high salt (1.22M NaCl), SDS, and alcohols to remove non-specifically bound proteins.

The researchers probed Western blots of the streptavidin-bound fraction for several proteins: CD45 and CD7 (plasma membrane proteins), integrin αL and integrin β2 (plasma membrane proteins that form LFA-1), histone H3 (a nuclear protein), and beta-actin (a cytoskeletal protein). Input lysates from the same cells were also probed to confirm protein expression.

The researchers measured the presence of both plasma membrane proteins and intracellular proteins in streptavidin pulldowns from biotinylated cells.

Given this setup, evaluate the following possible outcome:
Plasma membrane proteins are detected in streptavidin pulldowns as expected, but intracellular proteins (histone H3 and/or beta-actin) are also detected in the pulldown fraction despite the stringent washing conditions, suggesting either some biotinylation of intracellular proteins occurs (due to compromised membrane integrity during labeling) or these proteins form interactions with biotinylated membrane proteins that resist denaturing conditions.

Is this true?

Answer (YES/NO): YES